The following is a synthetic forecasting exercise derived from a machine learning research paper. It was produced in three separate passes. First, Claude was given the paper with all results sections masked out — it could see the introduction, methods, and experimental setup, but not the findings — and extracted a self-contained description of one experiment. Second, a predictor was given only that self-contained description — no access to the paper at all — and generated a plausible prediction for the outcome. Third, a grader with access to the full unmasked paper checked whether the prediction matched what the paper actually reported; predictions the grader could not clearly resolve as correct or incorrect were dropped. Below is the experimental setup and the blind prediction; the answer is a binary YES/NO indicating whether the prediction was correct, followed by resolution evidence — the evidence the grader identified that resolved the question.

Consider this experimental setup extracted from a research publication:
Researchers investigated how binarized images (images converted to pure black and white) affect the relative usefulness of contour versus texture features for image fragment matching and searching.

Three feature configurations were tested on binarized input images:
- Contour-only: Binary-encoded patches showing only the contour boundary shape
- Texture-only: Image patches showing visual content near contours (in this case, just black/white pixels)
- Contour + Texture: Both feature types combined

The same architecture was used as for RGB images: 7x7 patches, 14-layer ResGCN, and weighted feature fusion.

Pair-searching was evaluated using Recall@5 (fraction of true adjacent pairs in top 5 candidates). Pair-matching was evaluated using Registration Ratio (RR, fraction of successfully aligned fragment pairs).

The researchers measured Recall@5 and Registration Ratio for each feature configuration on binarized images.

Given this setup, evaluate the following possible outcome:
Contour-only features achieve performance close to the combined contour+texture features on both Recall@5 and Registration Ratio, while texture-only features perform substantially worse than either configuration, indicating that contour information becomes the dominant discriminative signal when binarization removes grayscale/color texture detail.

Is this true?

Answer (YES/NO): NO